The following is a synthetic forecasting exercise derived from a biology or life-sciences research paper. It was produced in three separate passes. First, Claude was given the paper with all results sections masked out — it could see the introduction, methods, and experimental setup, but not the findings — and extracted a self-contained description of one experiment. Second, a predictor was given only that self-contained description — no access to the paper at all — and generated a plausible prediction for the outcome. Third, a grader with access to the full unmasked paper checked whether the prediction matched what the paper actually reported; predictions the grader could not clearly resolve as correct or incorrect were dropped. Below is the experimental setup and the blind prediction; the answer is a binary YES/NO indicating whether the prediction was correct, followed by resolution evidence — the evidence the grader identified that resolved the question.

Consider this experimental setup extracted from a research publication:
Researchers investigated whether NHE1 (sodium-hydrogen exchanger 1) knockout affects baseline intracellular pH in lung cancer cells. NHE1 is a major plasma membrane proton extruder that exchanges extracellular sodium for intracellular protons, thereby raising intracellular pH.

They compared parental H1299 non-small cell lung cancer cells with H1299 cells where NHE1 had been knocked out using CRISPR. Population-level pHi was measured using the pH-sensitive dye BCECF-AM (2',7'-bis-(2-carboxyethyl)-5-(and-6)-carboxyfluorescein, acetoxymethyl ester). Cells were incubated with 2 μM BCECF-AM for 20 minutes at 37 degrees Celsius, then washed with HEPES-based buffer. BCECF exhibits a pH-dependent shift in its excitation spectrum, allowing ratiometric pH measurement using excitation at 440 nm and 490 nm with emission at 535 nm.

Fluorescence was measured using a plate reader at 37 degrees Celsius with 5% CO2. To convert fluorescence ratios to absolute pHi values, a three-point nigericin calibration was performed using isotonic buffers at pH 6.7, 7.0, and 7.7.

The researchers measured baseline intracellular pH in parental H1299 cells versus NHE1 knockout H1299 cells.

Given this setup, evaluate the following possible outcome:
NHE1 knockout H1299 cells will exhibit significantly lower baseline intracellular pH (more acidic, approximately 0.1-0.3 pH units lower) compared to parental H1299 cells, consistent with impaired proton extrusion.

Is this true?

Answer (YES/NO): YES